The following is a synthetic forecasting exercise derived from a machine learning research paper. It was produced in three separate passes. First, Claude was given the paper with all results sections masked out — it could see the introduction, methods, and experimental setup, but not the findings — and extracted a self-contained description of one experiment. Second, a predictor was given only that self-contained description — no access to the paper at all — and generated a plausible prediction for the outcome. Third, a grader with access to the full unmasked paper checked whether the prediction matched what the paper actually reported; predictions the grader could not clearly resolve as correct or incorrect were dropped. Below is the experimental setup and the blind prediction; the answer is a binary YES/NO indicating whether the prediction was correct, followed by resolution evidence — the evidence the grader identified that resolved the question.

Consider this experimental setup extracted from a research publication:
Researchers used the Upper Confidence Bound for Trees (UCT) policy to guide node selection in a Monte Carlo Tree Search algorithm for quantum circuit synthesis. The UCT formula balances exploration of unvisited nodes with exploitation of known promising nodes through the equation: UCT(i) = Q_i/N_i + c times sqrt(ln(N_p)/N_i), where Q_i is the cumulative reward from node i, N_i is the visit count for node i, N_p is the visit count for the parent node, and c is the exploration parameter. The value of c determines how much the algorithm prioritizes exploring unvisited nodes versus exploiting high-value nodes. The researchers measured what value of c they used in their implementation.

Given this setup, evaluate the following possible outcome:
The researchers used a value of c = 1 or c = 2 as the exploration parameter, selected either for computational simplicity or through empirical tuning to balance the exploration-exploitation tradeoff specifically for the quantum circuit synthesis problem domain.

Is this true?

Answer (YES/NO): NO